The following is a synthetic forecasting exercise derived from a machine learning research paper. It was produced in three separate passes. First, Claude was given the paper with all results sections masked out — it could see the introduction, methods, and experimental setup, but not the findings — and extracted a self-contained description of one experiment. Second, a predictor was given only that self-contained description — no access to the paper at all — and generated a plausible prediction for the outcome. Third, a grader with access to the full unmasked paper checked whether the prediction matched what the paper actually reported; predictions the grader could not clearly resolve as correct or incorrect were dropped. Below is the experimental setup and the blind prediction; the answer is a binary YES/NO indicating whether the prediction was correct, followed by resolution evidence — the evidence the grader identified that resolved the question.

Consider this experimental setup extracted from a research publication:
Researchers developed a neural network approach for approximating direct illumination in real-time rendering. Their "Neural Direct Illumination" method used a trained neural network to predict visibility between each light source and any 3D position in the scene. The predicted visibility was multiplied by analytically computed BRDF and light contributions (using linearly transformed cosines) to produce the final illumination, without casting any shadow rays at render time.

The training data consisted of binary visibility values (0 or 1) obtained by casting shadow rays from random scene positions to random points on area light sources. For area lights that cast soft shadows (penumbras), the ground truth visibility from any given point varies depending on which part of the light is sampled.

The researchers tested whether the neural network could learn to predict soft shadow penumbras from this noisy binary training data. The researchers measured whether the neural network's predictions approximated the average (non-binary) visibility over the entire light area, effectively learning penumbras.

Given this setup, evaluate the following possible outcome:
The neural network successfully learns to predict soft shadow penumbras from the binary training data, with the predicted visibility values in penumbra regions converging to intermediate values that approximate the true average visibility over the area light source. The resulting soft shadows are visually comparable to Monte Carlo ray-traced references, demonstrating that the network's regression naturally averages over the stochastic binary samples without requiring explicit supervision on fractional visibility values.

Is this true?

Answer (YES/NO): YES